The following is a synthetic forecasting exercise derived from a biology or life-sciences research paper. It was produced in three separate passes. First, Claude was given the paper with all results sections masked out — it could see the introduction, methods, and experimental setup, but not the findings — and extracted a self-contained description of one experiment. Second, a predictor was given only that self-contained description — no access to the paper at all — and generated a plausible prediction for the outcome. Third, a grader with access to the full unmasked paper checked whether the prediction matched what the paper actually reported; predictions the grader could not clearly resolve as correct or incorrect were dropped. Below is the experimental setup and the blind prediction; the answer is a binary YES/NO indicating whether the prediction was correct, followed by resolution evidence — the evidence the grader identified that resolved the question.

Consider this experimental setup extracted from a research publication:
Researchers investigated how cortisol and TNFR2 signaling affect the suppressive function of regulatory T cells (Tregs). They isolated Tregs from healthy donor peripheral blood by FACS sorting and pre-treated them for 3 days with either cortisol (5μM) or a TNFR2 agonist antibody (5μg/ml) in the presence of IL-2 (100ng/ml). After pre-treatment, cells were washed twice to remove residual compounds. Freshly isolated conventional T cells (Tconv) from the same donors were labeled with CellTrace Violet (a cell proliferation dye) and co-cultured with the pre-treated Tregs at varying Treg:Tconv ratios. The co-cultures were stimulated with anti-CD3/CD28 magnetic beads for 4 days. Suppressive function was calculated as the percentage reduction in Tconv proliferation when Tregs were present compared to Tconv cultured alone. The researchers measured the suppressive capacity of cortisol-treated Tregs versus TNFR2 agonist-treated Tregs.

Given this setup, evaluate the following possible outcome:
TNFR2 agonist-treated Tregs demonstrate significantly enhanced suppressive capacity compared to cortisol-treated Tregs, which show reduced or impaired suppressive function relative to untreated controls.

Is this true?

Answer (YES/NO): YES